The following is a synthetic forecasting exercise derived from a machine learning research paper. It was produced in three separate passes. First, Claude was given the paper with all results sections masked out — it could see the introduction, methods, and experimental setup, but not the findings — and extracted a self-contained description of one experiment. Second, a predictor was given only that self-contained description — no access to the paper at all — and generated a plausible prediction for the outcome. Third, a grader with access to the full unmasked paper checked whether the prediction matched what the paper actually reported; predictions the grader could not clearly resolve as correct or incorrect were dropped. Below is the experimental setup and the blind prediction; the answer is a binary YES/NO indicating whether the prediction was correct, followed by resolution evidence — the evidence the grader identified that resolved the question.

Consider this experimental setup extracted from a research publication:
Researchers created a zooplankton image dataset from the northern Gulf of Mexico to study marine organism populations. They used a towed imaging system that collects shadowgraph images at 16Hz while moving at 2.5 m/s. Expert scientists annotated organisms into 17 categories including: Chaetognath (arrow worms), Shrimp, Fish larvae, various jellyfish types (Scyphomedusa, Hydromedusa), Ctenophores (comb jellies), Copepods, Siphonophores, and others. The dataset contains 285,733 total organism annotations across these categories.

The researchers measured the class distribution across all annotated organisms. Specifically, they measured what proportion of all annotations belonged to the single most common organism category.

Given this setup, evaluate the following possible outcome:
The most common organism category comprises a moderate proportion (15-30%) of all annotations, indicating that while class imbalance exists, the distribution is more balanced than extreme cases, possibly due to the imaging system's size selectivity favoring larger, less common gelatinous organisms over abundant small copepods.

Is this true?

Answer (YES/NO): NO